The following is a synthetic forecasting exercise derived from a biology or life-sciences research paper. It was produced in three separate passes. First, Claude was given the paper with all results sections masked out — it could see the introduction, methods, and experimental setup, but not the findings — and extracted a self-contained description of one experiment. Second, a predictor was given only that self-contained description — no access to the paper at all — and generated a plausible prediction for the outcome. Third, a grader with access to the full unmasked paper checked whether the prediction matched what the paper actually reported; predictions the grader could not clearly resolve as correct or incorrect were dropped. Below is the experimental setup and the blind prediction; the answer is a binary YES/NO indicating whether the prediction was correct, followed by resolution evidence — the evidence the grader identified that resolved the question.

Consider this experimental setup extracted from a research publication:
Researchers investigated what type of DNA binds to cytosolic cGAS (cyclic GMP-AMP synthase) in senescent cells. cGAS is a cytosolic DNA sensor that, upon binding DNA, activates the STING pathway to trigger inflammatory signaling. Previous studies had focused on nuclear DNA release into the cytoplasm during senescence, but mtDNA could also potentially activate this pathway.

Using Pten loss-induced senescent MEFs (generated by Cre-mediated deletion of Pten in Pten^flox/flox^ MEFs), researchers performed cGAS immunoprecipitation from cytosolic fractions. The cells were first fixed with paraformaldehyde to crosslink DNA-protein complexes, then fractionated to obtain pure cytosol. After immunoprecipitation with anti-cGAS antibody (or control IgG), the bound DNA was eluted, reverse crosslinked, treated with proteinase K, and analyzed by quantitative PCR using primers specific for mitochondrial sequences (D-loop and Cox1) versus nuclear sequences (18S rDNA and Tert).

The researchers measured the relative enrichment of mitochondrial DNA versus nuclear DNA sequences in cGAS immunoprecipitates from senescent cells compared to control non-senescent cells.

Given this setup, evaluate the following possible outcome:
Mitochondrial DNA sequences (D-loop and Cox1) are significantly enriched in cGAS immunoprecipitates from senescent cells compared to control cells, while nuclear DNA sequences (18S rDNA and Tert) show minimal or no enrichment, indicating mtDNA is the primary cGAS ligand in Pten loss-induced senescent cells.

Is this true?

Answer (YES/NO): YES